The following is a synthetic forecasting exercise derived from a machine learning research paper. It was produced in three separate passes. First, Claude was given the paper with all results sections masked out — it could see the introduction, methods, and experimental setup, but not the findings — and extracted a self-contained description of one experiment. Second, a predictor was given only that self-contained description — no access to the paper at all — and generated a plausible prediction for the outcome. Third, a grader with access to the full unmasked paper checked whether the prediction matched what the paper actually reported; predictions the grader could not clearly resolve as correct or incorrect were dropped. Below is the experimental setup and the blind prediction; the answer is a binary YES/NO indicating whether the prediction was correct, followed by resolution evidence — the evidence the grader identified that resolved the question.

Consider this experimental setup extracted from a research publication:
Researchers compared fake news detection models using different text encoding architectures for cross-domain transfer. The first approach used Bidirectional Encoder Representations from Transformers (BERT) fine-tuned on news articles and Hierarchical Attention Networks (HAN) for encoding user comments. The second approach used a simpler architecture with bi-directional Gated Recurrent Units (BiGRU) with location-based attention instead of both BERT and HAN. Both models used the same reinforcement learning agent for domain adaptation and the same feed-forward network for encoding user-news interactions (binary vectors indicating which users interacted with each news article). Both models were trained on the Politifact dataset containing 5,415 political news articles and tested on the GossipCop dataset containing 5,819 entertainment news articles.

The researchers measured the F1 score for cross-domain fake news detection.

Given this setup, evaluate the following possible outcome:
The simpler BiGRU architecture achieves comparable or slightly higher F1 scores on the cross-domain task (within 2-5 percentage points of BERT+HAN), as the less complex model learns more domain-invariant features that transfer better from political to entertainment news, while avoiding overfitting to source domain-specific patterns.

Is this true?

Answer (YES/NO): NO